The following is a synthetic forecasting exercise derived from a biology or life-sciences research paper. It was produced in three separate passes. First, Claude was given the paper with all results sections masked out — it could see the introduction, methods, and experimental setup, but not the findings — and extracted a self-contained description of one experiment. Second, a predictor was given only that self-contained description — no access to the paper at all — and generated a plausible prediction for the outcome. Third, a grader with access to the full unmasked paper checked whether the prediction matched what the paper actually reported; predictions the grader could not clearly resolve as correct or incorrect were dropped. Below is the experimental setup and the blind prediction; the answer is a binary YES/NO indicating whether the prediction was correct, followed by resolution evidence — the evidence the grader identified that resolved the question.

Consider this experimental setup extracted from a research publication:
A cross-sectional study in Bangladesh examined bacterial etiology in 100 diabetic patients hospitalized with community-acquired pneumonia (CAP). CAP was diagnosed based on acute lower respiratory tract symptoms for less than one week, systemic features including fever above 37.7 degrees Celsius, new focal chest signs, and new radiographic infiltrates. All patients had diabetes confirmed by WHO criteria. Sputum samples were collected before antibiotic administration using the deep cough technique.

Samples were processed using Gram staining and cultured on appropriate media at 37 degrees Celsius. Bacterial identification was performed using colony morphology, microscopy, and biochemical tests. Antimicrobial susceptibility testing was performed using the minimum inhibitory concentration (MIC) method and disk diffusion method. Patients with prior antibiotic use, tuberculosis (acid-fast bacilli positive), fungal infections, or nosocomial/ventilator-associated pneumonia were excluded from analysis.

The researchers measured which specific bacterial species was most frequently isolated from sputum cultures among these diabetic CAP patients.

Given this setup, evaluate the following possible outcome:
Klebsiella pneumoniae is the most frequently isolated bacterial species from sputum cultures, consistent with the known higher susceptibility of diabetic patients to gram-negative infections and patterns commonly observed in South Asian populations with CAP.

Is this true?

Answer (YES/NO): YES